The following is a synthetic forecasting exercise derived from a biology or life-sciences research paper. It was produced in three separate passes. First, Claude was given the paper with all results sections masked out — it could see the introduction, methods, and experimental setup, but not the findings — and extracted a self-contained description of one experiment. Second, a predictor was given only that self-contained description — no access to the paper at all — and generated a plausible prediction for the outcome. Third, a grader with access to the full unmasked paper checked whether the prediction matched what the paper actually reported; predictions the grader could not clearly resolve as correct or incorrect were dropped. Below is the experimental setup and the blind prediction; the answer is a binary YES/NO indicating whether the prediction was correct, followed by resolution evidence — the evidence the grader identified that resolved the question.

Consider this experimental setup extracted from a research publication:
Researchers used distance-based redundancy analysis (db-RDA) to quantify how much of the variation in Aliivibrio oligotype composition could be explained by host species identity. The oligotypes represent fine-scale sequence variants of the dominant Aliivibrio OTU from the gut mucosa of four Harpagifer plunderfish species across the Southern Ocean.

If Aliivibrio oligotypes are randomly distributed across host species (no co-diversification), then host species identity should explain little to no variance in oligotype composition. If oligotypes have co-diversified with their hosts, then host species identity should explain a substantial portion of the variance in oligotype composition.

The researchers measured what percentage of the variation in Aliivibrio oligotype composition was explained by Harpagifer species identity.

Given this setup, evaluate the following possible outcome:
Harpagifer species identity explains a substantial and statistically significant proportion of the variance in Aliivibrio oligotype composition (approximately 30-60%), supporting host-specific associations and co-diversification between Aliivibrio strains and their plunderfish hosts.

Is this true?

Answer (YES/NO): NO